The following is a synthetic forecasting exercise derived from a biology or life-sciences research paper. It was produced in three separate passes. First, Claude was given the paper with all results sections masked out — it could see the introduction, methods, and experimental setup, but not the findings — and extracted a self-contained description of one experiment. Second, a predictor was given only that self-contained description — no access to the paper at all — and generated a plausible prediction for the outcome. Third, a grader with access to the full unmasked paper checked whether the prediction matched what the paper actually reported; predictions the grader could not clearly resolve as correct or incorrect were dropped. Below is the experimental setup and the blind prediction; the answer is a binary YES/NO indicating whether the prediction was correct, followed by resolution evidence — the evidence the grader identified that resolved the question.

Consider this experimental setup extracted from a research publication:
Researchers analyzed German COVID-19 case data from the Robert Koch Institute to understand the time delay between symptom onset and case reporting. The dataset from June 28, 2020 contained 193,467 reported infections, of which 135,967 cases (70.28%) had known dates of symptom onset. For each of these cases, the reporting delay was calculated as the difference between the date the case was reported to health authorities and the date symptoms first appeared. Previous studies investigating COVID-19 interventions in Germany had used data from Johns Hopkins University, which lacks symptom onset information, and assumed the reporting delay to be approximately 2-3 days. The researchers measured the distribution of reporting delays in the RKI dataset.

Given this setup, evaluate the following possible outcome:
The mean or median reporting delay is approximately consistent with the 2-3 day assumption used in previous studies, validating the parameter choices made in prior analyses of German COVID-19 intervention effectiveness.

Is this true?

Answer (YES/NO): NO